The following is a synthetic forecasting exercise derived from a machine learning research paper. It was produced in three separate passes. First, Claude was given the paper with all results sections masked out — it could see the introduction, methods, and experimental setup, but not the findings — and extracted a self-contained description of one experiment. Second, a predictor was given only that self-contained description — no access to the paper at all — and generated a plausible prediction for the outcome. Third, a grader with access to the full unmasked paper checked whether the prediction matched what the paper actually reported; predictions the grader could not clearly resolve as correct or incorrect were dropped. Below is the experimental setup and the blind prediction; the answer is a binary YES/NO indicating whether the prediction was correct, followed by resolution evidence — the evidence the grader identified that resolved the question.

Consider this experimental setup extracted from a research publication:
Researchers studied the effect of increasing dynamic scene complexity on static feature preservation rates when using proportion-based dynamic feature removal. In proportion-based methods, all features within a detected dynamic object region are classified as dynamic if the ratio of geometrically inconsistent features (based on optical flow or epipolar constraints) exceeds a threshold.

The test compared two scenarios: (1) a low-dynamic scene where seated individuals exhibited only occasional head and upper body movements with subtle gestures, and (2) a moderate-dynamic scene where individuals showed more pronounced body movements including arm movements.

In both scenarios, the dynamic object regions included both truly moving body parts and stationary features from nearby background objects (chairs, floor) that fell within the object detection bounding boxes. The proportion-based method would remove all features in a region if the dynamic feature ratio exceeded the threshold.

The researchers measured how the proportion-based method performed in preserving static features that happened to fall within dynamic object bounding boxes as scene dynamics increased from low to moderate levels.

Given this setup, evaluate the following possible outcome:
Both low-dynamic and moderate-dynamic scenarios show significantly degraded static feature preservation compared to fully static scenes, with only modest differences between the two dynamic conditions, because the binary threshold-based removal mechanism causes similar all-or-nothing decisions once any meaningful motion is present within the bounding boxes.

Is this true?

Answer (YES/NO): NO